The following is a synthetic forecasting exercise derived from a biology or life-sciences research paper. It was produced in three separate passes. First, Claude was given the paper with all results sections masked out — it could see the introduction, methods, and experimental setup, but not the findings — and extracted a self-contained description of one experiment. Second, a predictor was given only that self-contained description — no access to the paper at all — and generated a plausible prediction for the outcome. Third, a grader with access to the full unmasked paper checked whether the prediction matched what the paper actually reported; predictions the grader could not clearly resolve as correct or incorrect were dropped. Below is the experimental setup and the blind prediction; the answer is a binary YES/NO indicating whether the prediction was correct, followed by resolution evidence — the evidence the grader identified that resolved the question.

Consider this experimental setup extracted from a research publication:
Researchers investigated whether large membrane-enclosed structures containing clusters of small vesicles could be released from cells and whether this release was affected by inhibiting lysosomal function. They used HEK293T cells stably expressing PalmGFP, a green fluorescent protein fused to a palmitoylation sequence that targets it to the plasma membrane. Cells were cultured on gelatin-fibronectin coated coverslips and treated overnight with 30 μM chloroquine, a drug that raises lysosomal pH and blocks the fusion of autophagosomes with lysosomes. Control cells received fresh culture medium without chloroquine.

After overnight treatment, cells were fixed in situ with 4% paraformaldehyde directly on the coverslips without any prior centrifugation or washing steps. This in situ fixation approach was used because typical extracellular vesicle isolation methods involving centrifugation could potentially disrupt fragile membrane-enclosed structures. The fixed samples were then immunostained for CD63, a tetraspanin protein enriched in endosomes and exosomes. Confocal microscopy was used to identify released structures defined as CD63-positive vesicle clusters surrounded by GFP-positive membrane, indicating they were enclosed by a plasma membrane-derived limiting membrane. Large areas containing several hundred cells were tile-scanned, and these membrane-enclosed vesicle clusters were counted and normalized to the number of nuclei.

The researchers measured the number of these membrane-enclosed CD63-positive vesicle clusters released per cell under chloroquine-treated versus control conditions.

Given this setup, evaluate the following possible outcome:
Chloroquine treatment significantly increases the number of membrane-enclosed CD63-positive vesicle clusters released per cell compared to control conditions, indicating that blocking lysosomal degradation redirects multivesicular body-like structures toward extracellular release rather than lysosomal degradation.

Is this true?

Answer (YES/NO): YES